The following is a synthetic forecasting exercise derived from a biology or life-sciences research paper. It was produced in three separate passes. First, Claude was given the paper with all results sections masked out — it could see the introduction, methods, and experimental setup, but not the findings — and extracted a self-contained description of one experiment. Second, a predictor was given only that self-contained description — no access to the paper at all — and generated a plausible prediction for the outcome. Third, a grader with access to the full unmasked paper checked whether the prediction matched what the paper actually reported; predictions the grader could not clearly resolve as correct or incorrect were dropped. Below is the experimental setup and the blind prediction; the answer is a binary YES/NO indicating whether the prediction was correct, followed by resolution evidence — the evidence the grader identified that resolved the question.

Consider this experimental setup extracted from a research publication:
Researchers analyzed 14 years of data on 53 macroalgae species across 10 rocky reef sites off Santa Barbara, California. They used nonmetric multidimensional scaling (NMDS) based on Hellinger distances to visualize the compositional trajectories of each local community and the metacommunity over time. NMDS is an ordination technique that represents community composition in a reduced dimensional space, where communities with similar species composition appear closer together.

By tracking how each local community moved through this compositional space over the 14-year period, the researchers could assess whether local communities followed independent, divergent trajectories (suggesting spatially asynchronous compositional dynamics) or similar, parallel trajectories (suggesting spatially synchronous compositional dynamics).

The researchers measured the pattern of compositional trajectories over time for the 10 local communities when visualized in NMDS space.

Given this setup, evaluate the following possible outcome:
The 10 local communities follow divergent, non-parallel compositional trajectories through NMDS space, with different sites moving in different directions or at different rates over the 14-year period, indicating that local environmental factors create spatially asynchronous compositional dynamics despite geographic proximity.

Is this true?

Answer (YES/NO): NO